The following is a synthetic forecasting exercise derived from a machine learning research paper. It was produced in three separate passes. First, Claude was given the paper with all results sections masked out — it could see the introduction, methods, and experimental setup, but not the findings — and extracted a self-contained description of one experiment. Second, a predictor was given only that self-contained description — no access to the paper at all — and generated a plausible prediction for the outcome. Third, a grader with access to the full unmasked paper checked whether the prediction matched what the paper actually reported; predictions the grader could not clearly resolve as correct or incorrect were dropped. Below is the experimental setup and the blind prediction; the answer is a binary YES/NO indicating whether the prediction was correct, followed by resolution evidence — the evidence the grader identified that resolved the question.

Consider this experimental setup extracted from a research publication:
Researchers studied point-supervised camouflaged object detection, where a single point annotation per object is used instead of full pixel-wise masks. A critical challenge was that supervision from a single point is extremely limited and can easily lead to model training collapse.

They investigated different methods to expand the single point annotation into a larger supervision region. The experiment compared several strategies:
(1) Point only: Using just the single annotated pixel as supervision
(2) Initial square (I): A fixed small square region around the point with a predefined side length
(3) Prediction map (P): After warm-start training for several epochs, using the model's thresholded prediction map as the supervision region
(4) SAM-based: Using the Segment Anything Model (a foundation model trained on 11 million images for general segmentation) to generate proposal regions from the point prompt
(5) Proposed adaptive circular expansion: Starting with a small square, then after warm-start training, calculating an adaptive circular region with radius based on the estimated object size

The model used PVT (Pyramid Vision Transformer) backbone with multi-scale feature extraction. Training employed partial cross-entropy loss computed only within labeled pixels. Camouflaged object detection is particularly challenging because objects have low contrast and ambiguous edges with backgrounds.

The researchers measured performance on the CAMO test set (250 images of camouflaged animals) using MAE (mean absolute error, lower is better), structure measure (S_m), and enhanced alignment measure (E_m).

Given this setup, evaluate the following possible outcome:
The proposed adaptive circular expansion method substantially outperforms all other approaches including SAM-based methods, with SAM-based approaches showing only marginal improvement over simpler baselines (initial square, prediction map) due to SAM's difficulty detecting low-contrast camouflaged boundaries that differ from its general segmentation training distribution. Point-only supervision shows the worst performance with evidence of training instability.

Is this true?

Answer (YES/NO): NO